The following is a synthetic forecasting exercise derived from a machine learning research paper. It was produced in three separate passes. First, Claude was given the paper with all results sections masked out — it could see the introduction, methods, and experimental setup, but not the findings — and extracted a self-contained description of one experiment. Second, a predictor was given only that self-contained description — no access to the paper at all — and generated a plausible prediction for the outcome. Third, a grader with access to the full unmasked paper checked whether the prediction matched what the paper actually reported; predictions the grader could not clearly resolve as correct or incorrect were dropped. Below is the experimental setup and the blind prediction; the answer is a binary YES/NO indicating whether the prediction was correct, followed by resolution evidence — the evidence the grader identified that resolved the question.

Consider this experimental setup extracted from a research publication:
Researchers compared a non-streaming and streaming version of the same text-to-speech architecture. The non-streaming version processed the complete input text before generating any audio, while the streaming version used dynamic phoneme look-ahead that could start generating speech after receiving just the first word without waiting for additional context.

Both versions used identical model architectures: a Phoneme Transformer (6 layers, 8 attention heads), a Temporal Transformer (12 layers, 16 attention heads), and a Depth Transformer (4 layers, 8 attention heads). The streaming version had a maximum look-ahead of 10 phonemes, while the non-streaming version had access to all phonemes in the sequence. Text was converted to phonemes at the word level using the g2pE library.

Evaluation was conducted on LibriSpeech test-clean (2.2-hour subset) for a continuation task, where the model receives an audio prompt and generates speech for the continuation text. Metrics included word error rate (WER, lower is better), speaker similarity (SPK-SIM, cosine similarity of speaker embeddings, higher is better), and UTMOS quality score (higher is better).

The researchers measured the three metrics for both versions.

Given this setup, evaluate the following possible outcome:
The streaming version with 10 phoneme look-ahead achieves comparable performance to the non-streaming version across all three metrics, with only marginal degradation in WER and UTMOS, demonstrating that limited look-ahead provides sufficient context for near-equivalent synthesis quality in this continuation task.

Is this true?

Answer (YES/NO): YES